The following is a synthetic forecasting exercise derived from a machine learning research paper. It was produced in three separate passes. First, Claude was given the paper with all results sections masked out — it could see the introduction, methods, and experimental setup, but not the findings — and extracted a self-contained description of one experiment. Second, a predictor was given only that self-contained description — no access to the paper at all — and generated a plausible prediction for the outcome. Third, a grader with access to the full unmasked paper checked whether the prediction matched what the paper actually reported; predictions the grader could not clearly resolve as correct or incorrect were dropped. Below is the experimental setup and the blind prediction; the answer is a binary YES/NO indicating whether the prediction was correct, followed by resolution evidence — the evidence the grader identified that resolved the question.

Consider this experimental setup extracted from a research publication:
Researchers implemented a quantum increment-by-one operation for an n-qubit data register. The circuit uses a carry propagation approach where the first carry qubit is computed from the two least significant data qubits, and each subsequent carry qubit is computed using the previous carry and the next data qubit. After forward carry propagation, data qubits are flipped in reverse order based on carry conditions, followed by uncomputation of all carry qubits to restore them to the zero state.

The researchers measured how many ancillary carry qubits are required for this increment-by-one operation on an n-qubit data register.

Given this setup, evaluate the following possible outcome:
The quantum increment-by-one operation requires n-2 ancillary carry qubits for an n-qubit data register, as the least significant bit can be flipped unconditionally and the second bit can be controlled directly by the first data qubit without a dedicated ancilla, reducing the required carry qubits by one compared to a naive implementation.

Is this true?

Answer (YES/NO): YES